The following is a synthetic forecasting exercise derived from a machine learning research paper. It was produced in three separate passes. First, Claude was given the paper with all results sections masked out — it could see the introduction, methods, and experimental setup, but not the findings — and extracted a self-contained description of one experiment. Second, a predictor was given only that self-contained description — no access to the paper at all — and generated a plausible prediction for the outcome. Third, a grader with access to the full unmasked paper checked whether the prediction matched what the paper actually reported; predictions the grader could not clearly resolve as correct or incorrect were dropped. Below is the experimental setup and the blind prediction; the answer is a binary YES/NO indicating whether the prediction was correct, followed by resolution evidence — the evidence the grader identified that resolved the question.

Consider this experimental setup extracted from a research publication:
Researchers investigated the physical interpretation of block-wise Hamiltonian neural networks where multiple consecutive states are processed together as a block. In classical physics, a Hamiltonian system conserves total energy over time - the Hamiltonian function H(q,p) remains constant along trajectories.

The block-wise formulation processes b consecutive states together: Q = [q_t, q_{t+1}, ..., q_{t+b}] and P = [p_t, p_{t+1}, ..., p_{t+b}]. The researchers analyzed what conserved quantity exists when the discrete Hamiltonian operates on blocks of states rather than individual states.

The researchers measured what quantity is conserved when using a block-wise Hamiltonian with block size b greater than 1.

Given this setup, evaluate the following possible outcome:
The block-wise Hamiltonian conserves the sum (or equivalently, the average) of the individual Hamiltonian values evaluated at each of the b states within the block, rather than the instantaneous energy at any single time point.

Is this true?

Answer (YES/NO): YES